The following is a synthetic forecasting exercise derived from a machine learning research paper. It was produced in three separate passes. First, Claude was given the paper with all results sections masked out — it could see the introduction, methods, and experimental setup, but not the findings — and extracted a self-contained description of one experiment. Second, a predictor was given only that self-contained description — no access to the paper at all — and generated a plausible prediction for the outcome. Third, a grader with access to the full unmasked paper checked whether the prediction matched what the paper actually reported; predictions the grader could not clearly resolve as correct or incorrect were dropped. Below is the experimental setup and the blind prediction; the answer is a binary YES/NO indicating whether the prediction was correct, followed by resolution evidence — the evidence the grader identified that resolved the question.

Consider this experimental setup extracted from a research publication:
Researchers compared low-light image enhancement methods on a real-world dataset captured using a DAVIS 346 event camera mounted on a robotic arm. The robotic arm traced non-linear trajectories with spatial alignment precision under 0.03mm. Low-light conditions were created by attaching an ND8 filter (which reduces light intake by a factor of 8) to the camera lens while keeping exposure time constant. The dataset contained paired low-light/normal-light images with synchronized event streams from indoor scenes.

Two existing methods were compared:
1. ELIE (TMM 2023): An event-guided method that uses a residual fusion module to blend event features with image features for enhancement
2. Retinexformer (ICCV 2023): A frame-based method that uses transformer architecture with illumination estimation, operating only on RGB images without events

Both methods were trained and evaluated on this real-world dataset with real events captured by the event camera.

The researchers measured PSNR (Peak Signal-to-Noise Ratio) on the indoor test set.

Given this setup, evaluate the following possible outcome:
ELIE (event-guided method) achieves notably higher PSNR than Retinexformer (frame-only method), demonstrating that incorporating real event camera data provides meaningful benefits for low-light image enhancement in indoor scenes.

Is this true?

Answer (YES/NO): NO